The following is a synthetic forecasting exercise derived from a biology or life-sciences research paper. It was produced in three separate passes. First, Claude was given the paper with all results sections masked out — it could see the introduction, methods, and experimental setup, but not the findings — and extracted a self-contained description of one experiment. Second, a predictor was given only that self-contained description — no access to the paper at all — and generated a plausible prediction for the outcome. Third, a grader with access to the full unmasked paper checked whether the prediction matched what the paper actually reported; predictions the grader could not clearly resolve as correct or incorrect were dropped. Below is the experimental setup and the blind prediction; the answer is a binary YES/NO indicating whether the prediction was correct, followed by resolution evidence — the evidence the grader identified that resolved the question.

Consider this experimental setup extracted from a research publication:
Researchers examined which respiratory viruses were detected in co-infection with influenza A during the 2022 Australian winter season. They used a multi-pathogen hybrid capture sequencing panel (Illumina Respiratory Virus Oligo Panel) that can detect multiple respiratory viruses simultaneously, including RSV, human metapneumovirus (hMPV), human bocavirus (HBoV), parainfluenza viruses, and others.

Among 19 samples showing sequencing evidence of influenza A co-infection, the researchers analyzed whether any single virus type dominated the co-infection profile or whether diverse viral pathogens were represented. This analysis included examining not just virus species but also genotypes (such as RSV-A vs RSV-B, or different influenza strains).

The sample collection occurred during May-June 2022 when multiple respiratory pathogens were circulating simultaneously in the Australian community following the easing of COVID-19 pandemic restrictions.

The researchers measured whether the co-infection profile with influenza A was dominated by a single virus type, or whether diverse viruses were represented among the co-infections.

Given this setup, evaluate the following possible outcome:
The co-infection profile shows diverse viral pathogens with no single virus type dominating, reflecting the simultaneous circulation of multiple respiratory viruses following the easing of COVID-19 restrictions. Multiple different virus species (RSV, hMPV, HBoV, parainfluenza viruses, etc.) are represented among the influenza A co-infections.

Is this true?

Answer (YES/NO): YES